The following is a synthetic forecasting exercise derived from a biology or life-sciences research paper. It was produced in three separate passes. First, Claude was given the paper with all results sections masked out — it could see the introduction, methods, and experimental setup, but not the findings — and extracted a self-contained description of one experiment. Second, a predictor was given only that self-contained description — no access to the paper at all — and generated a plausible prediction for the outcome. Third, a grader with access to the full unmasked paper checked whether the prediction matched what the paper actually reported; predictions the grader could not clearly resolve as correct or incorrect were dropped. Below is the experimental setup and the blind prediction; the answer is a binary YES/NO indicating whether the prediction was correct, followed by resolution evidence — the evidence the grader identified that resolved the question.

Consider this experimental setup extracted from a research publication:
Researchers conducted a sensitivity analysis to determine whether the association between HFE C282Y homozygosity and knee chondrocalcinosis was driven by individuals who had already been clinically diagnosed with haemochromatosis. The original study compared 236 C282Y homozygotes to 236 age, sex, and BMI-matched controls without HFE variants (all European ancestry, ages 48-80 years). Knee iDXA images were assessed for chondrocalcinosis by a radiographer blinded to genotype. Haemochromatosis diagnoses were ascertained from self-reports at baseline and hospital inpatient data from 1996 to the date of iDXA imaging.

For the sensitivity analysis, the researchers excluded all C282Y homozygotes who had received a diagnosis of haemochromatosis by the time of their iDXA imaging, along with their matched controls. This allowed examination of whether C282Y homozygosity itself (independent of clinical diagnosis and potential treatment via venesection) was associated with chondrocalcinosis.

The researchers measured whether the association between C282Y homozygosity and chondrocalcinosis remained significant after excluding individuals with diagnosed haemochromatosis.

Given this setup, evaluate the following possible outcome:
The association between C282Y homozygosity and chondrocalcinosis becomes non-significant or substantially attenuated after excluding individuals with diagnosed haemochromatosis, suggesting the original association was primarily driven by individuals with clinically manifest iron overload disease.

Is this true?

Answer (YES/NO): NO